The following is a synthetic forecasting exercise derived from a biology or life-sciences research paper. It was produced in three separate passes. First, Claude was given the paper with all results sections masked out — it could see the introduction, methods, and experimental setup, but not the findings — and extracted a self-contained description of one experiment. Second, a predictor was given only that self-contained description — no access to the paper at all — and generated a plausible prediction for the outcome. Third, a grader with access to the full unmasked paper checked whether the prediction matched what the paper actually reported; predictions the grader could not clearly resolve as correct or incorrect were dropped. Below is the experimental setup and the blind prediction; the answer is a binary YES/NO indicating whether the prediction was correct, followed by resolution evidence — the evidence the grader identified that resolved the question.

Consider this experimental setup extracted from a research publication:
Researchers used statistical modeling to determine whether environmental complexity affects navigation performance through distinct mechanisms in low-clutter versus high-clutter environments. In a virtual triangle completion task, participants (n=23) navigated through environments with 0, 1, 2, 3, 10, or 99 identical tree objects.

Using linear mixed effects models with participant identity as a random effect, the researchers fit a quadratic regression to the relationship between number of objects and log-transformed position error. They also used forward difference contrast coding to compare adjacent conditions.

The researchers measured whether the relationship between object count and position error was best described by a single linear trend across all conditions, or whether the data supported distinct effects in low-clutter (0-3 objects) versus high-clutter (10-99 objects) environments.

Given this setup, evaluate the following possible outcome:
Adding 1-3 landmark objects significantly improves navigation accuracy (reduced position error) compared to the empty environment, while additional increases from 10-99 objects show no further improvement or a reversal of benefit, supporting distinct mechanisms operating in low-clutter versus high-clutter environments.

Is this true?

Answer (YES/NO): YES